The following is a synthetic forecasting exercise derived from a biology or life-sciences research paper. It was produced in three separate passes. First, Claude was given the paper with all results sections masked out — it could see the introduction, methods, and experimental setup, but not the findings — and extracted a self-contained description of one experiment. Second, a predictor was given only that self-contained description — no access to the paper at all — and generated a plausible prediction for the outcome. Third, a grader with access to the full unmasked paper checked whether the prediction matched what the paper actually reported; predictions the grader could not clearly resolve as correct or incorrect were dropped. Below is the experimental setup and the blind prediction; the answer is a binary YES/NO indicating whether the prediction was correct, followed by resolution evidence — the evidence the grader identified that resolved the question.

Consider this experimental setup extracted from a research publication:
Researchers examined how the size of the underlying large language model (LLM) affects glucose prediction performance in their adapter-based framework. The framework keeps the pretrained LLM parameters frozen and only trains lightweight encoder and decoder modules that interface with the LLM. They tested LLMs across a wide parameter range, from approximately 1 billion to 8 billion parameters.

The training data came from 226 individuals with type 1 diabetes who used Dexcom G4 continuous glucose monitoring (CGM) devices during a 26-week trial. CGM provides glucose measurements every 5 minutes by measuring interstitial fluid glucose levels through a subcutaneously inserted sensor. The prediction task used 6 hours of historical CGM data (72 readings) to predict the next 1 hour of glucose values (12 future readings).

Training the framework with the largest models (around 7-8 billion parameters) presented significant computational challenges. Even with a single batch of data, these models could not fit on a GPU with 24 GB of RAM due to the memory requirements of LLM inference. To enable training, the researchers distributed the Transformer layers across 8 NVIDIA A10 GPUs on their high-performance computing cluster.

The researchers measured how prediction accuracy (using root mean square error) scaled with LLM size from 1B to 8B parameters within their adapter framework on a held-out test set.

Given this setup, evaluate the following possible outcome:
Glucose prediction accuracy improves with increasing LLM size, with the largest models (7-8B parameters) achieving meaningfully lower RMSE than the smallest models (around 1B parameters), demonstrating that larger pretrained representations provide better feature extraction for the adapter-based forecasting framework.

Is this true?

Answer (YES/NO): NO